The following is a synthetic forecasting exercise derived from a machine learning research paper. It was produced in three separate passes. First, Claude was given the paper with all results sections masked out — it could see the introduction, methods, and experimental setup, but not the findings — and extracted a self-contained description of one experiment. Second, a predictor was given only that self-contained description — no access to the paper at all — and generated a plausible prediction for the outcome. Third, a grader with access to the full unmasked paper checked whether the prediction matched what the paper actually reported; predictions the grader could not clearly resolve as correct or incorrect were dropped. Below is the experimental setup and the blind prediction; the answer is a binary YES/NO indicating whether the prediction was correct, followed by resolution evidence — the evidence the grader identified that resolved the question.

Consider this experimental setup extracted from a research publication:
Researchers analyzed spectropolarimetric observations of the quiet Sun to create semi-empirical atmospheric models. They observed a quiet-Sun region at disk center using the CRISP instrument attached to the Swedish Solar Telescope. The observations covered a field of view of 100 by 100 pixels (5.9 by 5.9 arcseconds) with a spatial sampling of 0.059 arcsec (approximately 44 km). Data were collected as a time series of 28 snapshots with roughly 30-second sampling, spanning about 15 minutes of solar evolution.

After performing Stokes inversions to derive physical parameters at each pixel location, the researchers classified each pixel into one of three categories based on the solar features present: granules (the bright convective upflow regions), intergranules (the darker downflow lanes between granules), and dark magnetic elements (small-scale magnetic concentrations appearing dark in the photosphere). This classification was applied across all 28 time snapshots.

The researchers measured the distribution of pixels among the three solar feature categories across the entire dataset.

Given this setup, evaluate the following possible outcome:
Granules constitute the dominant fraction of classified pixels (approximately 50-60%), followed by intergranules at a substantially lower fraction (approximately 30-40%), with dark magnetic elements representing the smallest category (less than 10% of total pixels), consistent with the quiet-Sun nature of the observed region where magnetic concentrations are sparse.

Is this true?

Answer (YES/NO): YES